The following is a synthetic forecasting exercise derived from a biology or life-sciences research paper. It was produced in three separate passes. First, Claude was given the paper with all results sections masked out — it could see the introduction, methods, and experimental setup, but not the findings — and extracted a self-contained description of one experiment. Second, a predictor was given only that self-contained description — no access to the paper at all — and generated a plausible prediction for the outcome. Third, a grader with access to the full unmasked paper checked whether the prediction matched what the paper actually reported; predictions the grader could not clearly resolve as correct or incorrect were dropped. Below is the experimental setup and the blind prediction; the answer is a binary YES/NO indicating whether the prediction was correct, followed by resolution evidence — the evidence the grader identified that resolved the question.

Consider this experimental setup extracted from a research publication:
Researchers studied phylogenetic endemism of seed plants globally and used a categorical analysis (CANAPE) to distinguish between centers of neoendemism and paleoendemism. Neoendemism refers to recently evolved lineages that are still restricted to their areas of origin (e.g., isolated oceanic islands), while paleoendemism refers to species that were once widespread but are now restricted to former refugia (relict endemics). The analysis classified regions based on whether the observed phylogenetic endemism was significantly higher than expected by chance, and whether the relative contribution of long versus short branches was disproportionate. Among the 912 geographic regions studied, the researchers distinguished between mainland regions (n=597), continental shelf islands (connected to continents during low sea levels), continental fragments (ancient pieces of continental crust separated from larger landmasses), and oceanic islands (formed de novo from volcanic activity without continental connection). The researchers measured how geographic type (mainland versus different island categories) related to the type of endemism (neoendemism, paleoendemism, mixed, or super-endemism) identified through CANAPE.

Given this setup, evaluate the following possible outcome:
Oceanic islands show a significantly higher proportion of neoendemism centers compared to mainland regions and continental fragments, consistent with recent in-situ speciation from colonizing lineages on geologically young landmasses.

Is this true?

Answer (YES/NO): YES